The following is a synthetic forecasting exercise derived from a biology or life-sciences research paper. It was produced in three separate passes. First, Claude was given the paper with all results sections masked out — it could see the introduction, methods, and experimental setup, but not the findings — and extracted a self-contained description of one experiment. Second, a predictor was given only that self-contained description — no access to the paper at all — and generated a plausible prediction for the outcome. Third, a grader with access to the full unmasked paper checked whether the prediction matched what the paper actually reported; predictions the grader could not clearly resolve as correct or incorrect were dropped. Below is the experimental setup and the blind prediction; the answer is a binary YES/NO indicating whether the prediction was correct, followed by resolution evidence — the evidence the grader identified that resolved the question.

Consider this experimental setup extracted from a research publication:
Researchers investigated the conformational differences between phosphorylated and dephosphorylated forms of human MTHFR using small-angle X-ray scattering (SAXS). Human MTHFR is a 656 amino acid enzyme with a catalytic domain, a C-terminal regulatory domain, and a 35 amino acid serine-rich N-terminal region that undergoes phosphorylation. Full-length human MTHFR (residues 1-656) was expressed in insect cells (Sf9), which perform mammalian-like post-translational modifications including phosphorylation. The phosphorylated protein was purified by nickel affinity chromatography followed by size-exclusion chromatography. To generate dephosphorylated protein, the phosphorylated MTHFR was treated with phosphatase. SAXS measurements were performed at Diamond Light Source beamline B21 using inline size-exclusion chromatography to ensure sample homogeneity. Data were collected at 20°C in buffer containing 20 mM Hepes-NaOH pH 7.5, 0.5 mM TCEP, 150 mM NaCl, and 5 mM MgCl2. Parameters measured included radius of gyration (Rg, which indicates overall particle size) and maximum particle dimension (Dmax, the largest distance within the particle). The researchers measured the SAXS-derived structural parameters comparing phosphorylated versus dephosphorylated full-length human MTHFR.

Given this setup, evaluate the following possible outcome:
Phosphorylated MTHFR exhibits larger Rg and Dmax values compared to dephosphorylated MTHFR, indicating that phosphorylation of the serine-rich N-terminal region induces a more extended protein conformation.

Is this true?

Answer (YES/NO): YES